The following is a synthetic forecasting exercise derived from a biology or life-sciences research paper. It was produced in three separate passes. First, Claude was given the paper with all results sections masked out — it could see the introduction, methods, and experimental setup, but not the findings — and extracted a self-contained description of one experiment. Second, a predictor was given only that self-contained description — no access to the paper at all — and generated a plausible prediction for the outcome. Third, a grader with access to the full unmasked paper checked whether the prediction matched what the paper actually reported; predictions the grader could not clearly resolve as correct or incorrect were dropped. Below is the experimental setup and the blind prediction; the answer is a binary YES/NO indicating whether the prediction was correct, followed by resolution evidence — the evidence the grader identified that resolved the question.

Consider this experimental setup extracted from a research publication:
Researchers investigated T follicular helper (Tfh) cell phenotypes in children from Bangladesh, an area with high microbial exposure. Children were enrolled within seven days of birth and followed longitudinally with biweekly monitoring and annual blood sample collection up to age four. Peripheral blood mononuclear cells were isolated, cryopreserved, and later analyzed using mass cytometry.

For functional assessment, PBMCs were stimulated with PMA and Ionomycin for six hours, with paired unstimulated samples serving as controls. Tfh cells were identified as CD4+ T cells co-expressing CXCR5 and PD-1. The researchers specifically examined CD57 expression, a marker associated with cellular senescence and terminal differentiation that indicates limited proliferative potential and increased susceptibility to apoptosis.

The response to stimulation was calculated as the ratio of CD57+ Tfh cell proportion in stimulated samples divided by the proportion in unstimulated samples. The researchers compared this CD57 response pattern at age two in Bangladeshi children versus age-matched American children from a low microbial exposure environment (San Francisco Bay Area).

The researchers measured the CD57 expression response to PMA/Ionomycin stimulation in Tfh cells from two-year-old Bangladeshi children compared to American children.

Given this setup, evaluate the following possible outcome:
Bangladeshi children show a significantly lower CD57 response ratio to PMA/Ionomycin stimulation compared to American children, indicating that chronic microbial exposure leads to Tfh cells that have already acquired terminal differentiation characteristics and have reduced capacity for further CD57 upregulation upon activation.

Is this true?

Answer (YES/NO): NO